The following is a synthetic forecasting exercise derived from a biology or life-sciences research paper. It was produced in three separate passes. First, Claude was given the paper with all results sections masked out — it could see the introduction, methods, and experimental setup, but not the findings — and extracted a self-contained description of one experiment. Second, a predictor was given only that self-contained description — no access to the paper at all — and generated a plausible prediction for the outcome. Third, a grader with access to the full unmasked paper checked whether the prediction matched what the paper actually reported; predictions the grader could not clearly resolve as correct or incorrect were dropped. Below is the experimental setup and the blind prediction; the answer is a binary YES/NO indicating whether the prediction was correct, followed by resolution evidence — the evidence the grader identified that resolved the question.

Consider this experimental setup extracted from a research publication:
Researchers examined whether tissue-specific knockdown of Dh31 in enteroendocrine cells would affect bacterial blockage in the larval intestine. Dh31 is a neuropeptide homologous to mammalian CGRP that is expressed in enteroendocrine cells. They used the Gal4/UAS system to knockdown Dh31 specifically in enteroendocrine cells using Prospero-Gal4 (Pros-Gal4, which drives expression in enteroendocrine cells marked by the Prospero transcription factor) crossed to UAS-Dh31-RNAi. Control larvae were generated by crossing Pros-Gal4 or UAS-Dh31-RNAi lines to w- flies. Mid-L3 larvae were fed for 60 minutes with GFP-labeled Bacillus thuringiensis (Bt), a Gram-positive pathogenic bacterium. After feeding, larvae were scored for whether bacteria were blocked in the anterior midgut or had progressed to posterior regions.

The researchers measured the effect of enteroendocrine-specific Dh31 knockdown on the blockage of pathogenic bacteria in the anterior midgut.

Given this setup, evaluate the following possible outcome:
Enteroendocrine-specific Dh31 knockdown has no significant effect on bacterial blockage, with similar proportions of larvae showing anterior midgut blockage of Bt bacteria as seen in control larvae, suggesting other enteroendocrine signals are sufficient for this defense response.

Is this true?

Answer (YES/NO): NO